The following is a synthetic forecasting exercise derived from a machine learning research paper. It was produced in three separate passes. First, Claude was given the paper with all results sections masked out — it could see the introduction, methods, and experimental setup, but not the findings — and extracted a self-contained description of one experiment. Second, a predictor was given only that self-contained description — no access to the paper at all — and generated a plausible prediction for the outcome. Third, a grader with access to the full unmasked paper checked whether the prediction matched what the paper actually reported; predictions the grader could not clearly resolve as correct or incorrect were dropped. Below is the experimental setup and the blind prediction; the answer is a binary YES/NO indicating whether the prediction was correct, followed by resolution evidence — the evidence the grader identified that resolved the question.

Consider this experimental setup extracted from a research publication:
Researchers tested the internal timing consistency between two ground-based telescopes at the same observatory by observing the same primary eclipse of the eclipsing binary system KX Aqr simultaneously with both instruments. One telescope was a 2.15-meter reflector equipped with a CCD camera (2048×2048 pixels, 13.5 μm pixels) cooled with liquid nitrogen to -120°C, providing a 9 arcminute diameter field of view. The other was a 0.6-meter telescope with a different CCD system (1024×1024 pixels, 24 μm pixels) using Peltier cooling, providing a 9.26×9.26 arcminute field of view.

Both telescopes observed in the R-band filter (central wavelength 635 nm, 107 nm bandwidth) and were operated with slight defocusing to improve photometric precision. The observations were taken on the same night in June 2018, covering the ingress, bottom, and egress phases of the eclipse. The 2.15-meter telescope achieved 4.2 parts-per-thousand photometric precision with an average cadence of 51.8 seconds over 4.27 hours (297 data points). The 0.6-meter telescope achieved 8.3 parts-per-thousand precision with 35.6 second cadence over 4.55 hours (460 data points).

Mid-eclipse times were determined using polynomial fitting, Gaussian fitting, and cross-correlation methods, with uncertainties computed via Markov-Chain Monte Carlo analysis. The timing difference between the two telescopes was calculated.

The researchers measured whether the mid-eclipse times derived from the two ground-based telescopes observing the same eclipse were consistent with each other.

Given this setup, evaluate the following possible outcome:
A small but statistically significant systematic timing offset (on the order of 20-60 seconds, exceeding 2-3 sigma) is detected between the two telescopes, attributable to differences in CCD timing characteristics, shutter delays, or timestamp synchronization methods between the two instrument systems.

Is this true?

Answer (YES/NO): NO